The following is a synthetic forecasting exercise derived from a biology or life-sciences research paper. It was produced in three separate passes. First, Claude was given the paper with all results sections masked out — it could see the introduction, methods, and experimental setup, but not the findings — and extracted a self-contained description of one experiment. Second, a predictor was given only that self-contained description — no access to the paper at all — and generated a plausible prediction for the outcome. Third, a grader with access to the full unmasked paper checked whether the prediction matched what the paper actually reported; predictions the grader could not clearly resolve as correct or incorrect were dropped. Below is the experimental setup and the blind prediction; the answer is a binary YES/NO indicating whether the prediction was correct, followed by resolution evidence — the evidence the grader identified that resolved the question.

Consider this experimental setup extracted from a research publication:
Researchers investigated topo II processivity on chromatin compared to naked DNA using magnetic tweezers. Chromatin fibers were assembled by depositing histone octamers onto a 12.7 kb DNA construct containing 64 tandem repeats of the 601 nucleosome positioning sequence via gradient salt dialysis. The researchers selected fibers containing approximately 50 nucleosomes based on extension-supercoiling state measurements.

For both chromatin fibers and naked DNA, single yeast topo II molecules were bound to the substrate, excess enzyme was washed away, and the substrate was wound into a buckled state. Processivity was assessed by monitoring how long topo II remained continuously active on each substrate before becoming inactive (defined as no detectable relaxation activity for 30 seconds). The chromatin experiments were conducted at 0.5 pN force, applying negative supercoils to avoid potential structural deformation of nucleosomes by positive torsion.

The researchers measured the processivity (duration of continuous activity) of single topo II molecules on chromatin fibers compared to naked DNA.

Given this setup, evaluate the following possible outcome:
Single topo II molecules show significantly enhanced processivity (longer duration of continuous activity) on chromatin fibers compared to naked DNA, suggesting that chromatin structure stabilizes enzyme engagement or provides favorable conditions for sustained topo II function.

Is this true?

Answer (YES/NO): YES